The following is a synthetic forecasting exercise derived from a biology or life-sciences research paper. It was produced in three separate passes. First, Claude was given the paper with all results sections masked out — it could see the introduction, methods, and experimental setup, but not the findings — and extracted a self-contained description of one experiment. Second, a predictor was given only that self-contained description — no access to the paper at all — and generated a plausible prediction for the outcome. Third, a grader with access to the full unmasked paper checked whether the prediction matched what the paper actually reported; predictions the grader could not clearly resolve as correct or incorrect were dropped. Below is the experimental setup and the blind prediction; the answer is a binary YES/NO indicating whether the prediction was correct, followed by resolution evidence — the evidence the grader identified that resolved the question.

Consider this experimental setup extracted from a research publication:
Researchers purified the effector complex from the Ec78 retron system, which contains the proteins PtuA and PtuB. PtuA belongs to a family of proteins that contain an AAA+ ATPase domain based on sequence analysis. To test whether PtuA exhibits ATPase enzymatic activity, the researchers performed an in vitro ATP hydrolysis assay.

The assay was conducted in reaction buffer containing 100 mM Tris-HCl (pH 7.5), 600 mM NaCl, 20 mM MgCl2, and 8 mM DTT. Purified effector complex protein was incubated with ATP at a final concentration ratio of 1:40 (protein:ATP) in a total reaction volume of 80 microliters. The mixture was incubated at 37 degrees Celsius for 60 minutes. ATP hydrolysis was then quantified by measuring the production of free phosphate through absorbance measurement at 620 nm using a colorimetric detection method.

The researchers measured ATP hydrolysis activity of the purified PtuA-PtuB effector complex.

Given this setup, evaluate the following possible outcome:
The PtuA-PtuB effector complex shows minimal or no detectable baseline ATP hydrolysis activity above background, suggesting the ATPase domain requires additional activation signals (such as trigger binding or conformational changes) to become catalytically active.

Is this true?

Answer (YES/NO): NO